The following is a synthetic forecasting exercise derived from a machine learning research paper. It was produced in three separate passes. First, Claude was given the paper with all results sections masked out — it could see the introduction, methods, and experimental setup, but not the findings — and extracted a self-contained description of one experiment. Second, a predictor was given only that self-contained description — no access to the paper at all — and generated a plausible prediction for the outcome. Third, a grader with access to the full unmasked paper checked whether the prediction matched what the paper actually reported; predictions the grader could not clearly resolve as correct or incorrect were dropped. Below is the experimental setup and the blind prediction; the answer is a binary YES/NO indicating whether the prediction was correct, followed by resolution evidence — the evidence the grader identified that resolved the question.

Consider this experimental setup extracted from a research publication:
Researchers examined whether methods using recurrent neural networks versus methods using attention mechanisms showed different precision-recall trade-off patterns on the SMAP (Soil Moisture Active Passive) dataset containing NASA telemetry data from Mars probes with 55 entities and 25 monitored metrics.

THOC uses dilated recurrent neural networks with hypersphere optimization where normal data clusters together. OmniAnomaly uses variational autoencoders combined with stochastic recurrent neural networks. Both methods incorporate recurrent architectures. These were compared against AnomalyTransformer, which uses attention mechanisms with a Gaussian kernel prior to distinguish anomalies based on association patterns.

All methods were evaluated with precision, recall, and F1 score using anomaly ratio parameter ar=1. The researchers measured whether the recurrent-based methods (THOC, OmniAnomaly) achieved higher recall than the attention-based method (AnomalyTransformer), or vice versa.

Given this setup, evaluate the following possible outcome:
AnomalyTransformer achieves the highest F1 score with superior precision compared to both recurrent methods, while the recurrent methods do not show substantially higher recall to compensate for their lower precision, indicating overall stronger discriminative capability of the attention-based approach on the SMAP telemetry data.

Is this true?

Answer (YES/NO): YES